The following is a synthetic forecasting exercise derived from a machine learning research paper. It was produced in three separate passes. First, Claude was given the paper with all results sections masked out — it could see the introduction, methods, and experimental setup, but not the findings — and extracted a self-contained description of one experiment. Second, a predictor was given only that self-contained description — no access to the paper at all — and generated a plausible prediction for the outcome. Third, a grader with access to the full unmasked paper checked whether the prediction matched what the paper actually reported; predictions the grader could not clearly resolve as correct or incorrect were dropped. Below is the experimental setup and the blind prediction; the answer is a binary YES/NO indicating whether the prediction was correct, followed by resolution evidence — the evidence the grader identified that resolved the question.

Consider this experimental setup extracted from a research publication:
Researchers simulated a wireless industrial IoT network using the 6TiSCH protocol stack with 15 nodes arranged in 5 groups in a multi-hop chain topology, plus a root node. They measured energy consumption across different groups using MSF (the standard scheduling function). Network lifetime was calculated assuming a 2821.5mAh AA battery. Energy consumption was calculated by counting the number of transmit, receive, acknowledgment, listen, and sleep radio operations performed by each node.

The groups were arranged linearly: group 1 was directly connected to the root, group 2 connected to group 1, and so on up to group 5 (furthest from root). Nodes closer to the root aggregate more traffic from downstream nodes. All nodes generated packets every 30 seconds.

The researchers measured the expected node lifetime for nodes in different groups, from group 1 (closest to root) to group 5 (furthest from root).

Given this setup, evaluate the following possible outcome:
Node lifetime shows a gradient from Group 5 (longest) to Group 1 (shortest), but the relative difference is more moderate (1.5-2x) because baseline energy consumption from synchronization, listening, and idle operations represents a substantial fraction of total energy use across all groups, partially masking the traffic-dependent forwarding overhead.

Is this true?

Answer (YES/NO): NO